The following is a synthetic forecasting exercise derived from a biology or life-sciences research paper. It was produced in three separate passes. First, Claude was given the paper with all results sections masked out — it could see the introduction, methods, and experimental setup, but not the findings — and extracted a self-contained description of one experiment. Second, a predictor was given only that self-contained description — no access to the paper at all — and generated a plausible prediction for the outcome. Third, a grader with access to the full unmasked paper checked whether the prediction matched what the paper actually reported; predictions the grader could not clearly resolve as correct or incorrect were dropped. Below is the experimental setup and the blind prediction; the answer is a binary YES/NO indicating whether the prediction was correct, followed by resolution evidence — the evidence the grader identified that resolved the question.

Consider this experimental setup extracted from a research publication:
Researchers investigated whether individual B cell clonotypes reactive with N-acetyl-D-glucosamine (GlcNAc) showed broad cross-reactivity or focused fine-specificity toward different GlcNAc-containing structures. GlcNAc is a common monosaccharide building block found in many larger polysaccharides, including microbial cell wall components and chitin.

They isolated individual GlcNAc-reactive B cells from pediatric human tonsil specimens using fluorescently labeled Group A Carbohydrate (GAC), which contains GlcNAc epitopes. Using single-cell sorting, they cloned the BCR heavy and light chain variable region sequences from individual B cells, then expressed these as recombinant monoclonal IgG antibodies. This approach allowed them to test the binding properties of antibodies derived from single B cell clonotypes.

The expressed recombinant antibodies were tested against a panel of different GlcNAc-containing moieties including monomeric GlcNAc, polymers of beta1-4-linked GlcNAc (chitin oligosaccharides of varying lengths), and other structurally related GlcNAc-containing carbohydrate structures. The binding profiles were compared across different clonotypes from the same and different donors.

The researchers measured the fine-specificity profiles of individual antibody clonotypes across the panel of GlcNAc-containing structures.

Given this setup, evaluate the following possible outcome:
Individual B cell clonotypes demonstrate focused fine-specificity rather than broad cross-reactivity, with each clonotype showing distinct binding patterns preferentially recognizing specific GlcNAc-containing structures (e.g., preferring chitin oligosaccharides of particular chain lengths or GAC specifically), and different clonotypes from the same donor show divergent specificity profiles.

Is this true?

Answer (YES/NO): YES